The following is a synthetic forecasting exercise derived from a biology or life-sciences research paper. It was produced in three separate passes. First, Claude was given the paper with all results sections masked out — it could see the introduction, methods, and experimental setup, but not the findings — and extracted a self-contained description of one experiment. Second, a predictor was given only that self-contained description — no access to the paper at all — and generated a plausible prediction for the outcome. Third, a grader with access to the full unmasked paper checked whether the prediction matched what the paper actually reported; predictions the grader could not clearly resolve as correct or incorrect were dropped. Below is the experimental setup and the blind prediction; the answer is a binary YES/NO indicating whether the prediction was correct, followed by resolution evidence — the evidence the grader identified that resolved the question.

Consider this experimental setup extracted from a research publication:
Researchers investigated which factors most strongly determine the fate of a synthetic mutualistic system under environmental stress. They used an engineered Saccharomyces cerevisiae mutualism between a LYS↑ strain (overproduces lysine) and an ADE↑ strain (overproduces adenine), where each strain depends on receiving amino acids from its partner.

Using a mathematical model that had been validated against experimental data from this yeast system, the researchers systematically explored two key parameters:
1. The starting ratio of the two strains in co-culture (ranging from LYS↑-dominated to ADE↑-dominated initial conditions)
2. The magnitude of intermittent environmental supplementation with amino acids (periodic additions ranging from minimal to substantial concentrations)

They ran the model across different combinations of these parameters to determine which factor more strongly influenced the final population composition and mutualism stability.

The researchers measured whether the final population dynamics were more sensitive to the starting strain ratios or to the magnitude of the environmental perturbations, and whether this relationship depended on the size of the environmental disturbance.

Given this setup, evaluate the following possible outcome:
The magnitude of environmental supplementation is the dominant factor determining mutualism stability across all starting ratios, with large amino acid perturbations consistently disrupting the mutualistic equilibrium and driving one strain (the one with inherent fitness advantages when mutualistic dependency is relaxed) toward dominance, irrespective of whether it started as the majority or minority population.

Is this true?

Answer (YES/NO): YES